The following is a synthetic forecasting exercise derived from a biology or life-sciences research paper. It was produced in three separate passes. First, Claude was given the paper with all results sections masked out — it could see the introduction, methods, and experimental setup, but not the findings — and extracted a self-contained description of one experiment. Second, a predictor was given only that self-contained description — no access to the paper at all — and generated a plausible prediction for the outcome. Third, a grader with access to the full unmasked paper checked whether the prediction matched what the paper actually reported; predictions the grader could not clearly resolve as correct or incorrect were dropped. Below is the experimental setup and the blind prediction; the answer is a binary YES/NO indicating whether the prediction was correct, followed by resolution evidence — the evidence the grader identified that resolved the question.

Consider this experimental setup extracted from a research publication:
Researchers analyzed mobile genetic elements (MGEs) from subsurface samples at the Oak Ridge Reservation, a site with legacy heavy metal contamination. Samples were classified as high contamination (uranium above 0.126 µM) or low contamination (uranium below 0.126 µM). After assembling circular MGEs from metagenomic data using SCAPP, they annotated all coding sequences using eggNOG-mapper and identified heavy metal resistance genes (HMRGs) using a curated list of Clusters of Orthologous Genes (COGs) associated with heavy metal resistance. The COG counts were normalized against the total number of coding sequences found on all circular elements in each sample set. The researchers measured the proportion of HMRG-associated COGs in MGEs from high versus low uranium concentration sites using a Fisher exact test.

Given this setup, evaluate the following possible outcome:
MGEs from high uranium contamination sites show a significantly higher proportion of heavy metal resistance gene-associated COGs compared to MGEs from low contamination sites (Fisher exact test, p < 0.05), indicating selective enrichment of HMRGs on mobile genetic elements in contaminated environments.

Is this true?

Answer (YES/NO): YES